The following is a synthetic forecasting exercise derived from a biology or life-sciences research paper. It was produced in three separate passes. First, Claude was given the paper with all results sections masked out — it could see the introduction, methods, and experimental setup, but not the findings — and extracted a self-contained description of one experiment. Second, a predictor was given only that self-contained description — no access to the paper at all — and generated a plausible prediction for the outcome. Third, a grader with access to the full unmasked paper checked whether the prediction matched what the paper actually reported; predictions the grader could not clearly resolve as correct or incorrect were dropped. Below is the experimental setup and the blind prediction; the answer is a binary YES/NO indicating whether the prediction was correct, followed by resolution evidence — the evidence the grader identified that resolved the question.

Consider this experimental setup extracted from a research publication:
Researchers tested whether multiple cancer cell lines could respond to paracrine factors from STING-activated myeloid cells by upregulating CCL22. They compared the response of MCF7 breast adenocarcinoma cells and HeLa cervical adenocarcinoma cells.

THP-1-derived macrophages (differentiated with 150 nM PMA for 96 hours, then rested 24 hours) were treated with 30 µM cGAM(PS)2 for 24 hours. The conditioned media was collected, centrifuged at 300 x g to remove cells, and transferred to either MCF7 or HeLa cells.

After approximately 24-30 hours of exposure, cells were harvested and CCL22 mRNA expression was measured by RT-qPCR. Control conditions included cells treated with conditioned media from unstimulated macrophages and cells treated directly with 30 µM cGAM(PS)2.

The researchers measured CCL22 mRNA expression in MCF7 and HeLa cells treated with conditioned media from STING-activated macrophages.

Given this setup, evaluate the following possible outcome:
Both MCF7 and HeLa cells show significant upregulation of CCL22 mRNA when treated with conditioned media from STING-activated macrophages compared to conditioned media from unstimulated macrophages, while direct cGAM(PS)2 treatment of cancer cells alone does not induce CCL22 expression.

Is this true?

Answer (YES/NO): NO